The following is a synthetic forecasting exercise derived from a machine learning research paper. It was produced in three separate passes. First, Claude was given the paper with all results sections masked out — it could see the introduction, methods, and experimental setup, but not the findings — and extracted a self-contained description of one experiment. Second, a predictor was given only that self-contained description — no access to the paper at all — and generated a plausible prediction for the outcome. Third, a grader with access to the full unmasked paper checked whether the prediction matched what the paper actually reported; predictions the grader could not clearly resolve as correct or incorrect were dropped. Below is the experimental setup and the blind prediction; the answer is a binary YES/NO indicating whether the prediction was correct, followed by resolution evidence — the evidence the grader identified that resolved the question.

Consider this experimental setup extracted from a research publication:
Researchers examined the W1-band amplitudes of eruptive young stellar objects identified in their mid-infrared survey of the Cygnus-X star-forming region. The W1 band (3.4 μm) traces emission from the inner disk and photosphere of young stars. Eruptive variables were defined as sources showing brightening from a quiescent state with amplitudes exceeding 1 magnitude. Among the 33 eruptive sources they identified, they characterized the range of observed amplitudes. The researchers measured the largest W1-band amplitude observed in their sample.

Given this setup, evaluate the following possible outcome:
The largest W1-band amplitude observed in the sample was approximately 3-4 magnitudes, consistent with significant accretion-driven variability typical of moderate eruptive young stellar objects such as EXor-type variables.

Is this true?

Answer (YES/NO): NO